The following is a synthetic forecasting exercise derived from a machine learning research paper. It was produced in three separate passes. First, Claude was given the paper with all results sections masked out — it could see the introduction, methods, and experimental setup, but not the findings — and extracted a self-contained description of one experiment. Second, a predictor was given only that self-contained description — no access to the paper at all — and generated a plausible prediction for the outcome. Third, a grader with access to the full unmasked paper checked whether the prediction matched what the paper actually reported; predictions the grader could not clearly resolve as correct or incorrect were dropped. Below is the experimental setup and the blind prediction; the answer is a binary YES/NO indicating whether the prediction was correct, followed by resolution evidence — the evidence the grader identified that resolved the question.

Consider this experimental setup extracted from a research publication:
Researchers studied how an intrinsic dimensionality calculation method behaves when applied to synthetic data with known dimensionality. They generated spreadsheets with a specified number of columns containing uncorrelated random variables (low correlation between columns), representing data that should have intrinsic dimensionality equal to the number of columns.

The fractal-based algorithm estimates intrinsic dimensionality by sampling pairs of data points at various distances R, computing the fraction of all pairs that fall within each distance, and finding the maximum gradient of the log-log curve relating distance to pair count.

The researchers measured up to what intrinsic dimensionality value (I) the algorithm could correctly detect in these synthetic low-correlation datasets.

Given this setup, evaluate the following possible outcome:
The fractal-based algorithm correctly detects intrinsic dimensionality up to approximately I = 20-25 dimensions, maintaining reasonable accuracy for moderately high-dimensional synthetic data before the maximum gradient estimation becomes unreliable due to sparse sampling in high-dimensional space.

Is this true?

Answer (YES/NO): NO